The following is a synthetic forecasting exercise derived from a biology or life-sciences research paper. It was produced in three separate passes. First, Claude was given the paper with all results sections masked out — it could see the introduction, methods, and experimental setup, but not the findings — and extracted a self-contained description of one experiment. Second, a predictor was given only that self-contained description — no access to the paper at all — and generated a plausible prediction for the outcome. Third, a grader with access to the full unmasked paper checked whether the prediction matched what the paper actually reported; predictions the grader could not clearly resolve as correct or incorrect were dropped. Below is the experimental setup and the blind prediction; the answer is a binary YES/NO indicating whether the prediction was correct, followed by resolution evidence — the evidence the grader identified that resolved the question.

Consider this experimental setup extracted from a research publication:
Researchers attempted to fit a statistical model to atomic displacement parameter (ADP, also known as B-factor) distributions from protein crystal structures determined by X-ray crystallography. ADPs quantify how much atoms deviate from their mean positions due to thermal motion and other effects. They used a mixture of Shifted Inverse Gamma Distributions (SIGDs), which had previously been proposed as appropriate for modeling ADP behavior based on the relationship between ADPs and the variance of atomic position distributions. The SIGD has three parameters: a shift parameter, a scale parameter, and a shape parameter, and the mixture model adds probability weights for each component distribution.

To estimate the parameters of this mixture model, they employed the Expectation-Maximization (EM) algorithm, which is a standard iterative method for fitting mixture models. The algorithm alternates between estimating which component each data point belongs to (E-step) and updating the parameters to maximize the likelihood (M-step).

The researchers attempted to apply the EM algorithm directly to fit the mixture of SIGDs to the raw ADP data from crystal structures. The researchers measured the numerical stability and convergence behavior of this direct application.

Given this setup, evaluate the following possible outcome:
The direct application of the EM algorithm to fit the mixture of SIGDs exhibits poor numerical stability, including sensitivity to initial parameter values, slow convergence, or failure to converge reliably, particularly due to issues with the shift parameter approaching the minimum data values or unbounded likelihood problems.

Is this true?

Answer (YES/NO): YES